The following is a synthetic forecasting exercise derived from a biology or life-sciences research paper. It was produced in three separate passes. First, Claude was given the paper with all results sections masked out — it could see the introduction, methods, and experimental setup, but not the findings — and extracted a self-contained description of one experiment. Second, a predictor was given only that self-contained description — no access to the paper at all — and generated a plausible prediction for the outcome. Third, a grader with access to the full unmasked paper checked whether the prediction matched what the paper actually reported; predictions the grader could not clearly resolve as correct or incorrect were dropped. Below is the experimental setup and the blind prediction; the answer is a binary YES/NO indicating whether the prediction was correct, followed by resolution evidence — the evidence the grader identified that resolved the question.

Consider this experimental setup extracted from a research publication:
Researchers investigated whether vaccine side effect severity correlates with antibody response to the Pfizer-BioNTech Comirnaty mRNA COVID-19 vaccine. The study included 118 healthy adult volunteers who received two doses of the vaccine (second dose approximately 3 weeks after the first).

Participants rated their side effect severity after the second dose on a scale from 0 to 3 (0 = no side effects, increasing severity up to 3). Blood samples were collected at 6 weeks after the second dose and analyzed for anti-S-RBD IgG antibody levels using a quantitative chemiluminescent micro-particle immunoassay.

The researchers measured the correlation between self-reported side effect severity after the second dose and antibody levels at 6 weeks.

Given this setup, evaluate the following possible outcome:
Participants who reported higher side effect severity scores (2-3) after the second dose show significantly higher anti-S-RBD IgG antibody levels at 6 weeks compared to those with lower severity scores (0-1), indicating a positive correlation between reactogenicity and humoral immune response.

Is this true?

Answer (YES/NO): YES